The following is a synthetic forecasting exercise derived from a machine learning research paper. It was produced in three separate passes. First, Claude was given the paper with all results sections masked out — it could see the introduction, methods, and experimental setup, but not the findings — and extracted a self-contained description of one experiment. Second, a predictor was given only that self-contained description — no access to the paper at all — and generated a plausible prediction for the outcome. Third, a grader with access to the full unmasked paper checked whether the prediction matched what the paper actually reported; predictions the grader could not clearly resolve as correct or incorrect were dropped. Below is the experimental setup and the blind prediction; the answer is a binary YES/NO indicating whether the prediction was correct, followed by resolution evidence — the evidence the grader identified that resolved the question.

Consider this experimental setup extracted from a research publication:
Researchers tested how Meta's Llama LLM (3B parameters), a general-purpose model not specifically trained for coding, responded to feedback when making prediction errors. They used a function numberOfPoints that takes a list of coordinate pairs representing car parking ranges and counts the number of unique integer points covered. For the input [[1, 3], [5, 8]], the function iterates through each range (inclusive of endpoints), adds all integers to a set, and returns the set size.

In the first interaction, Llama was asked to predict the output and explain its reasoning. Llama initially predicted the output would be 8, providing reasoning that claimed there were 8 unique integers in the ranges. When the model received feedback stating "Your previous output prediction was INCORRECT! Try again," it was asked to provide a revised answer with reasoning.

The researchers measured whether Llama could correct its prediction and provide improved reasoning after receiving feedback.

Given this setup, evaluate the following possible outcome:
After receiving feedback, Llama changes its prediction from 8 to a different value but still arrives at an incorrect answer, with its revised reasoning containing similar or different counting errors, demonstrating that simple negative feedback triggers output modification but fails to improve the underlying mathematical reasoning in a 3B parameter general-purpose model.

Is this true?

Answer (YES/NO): NO